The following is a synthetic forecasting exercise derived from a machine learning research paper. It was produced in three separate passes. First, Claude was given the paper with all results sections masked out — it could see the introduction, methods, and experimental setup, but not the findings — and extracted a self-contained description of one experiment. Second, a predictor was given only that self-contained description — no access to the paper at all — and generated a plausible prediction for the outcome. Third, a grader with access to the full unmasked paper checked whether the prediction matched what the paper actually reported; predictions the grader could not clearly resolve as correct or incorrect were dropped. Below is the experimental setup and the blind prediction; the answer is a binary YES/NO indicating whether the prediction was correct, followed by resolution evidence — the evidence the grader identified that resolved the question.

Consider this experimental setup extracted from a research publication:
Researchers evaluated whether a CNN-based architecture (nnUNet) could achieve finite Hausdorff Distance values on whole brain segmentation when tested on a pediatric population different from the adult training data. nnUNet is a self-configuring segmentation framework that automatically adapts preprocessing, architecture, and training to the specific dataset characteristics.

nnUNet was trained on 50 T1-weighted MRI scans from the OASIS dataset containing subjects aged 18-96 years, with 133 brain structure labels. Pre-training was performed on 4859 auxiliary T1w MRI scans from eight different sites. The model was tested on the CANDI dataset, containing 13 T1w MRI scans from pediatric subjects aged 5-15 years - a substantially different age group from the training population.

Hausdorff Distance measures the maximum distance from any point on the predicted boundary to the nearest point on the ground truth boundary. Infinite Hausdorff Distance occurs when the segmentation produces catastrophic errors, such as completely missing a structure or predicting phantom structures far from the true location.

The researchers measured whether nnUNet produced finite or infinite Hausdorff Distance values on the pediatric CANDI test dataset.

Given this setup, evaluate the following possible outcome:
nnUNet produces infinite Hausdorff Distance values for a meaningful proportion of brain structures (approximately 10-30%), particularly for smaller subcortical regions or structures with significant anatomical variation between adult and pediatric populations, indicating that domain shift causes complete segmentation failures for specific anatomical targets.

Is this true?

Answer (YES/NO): NO